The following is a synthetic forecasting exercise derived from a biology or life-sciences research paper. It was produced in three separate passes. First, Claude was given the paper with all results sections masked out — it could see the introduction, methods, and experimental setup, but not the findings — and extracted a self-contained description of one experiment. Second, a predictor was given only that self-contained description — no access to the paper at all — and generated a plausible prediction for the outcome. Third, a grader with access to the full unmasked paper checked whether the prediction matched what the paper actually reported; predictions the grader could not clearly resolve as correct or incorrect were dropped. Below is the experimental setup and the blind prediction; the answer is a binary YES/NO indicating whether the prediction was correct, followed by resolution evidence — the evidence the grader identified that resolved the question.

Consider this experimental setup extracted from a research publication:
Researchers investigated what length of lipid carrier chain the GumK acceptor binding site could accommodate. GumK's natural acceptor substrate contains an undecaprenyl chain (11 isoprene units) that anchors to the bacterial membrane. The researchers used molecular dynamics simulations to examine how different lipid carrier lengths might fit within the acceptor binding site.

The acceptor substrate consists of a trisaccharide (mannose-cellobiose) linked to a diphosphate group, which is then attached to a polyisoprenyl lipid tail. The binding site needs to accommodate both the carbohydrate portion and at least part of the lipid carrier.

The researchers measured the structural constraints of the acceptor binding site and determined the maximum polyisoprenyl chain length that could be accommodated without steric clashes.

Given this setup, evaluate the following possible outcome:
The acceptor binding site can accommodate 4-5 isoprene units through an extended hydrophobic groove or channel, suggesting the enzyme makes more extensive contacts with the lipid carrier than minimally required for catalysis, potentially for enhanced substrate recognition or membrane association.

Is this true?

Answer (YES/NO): NO